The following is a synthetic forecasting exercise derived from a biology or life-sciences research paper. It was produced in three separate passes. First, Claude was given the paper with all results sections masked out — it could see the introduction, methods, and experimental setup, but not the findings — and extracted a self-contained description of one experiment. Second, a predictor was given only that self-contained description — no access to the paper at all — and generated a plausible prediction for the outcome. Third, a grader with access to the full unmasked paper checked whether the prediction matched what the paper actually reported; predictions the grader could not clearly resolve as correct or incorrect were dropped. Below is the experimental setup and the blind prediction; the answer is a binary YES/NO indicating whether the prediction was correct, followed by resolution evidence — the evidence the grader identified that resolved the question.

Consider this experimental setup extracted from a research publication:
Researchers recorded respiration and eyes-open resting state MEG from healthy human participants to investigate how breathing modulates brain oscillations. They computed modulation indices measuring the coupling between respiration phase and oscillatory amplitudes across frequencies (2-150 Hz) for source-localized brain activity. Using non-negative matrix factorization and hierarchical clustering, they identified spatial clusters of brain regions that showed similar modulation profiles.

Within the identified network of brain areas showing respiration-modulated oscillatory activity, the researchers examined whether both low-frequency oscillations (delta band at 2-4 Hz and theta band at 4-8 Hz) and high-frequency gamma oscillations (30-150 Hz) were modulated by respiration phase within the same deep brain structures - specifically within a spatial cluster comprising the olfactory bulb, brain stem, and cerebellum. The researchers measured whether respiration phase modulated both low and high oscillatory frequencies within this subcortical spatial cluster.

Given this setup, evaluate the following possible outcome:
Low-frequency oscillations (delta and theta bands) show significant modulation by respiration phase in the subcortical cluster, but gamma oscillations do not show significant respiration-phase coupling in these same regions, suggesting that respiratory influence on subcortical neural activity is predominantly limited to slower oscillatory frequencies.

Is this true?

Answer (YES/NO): NO